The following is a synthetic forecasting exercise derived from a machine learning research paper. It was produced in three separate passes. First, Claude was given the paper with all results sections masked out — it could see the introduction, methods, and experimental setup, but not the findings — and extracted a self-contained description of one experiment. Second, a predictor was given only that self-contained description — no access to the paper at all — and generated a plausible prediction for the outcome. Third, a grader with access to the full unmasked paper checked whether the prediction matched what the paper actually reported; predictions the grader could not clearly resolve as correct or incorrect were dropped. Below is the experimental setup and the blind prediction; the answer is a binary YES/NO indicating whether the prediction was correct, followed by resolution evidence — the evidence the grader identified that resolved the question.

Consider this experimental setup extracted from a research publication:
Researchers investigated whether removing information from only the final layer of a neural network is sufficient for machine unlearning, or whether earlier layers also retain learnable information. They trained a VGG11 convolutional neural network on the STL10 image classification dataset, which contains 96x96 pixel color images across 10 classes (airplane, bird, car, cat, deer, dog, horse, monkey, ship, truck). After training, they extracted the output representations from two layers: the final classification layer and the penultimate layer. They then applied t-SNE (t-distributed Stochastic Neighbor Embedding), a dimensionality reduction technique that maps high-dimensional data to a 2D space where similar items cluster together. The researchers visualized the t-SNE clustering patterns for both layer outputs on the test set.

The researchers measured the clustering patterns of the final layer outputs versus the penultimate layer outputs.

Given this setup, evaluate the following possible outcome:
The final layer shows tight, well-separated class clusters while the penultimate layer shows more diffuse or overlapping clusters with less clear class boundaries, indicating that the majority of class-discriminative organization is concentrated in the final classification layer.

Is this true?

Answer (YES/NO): NO